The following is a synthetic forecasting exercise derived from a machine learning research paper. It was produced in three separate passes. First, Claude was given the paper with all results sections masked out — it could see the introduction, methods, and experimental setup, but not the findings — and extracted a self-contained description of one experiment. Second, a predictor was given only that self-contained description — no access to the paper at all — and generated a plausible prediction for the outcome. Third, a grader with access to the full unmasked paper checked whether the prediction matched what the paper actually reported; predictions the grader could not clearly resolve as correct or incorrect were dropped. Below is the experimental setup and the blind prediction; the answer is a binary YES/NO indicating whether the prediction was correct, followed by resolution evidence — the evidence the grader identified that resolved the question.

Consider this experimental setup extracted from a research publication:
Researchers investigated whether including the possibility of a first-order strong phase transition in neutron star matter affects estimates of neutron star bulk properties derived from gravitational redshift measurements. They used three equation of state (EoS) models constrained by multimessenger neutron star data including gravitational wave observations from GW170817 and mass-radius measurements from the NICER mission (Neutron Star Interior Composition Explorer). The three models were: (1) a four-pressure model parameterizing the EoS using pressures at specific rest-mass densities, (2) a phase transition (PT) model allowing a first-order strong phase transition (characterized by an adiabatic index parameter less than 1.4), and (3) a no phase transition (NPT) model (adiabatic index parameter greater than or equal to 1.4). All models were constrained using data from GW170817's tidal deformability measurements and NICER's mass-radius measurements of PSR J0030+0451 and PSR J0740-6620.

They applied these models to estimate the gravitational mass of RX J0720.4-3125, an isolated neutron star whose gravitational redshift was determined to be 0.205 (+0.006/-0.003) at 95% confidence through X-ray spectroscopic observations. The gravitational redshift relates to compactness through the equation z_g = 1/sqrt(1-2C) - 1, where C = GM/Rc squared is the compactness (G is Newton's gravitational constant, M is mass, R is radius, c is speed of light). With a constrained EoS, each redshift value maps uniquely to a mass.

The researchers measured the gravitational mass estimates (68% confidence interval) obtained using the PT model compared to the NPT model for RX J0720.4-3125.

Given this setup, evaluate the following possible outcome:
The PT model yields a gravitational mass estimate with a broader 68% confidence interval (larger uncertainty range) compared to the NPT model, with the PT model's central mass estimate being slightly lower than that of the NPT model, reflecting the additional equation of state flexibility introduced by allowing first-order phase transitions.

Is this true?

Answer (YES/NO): NO